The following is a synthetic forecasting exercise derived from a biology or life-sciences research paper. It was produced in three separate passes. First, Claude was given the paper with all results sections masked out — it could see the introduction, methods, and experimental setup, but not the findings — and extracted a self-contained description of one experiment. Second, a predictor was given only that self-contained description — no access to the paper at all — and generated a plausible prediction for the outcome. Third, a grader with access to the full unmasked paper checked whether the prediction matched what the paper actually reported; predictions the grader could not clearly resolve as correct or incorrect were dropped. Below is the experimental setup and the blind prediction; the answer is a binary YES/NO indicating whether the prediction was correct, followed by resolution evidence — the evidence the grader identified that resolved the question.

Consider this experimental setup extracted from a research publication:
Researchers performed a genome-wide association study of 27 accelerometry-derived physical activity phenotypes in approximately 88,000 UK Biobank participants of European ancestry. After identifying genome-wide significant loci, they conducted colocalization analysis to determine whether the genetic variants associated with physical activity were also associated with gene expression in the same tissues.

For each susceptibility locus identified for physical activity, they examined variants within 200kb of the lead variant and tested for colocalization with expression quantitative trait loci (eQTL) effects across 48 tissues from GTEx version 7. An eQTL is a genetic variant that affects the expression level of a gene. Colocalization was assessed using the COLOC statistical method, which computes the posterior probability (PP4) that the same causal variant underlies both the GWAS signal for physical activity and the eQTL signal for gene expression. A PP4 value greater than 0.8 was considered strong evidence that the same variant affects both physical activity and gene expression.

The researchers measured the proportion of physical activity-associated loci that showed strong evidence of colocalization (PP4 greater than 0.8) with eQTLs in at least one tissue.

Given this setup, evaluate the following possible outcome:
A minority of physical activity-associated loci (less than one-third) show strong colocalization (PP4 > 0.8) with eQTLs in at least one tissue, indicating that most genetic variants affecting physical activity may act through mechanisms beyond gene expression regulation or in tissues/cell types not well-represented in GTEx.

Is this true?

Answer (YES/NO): NO